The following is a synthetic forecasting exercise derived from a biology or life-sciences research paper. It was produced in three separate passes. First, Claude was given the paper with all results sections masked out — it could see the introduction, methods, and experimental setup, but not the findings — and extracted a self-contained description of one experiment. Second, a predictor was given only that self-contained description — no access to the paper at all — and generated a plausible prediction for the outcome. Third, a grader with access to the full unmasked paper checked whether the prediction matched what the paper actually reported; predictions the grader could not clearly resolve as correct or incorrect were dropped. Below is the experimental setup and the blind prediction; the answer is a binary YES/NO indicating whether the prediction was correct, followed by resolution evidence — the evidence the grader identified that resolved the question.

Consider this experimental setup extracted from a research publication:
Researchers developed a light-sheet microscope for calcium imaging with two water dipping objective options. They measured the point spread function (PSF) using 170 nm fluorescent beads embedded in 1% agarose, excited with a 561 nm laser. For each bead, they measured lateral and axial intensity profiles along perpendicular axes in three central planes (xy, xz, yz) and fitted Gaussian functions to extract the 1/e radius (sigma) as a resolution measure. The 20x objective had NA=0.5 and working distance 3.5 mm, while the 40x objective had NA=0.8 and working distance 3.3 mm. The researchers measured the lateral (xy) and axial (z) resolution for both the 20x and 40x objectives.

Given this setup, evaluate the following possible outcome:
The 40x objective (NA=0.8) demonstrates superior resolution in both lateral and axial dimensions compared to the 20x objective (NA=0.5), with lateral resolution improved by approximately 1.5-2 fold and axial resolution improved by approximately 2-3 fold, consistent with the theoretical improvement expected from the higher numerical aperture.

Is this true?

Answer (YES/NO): NO